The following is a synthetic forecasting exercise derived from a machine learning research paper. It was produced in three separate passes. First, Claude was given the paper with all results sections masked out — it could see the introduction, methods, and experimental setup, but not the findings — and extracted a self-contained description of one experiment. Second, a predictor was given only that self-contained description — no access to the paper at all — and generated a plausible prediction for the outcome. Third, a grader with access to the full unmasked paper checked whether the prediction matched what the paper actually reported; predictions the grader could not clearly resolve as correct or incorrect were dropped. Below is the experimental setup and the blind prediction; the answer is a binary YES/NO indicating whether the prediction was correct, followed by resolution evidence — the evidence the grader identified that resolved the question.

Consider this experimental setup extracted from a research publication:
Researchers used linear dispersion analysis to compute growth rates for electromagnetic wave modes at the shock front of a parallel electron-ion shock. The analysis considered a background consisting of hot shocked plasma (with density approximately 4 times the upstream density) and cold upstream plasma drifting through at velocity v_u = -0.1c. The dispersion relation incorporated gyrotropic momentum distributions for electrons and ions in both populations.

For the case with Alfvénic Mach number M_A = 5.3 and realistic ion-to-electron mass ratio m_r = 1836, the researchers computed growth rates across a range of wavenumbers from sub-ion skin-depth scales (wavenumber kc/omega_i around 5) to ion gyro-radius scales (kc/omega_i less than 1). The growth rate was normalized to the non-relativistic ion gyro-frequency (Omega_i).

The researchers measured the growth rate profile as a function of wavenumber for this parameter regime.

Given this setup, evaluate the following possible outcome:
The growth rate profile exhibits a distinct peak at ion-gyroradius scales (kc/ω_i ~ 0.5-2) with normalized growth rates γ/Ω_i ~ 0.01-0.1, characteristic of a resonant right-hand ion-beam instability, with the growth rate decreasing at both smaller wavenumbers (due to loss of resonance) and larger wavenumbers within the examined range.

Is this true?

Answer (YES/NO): NO